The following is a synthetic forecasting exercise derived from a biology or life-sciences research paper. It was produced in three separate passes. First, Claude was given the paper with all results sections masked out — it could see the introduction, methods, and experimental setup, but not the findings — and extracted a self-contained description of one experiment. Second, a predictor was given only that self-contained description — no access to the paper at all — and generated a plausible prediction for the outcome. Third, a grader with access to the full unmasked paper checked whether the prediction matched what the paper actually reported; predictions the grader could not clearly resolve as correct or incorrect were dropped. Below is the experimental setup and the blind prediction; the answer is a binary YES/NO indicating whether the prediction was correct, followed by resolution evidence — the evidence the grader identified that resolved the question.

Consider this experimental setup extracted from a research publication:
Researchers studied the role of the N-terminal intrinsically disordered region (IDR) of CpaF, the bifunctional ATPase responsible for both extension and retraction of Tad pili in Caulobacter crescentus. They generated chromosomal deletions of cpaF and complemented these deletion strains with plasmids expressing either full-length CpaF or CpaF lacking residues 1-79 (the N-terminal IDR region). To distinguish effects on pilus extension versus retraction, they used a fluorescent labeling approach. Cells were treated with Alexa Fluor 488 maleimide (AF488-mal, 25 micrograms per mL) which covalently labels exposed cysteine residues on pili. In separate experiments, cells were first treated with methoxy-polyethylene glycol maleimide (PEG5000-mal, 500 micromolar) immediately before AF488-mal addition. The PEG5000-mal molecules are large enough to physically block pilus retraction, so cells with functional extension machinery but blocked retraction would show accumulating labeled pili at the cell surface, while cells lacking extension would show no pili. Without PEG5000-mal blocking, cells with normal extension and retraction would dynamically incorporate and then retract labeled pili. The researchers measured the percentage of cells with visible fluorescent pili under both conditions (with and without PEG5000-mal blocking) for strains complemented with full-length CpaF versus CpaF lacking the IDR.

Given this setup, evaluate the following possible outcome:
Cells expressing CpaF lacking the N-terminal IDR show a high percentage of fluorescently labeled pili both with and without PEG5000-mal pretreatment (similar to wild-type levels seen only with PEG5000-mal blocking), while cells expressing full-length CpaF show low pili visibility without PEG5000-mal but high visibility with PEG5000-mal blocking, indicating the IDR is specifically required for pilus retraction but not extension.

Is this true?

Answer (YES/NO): NO